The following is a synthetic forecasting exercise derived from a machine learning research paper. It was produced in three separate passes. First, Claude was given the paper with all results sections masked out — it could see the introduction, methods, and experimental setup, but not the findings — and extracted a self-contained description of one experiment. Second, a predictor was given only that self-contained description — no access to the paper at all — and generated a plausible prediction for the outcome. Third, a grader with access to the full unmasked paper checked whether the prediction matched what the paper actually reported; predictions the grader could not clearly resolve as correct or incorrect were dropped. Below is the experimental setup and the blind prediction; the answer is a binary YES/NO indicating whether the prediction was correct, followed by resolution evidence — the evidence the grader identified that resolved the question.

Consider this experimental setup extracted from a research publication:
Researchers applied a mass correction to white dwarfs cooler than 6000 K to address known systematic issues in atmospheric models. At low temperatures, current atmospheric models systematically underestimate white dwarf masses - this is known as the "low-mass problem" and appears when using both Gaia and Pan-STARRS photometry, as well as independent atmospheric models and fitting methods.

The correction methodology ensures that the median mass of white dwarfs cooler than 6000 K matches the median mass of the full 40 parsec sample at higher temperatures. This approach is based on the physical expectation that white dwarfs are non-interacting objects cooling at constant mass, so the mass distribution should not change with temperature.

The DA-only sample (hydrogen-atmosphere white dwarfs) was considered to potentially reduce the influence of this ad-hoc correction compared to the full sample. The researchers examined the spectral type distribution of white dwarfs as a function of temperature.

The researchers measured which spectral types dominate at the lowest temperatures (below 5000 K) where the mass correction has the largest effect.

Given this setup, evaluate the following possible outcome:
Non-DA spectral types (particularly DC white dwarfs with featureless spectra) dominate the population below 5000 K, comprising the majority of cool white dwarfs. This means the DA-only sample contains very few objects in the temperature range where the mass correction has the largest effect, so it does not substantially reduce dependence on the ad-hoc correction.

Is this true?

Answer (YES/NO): NO